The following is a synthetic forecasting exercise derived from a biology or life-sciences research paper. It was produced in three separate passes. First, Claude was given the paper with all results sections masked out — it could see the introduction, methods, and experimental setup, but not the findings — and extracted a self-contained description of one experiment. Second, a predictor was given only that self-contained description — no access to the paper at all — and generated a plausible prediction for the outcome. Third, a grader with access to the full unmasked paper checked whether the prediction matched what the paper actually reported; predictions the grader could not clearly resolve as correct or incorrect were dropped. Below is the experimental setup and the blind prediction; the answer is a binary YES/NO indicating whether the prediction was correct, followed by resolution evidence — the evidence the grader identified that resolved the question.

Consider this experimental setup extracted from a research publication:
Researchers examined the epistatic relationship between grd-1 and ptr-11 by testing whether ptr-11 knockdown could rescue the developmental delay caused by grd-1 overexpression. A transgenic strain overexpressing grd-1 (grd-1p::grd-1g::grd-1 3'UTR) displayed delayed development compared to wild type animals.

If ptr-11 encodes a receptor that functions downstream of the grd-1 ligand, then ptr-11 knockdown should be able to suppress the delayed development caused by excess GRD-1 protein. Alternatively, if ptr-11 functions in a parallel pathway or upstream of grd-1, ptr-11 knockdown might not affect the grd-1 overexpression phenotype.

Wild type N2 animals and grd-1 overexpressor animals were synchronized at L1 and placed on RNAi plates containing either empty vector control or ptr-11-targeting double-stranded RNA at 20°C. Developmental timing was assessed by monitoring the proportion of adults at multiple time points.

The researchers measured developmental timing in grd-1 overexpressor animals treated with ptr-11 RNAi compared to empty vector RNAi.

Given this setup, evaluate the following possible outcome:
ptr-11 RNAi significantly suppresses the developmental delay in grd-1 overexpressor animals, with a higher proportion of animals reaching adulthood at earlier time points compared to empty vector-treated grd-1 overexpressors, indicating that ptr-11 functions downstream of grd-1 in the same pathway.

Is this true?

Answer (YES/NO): YES